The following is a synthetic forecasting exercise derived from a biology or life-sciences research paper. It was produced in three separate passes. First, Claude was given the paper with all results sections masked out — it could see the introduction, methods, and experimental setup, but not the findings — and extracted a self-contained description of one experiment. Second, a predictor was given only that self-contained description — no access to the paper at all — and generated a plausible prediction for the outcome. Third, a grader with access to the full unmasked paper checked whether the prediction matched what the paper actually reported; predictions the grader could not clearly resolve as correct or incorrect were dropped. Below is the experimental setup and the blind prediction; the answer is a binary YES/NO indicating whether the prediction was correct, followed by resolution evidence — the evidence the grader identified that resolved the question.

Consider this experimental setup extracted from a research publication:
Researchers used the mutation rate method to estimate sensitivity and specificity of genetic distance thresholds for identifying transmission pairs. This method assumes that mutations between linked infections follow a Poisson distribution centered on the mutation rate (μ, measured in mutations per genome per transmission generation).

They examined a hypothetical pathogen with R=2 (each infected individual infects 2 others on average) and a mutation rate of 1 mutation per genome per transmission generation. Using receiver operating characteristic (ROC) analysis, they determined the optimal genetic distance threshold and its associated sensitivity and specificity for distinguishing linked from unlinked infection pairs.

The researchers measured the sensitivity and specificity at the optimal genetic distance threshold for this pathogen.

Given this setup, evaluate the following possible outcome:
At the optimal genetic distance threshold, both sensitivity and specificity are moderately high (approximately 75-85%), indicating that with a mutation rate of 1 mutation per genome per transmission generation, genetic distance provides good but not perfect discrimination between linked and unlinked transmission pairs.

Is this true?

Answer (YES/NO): NO